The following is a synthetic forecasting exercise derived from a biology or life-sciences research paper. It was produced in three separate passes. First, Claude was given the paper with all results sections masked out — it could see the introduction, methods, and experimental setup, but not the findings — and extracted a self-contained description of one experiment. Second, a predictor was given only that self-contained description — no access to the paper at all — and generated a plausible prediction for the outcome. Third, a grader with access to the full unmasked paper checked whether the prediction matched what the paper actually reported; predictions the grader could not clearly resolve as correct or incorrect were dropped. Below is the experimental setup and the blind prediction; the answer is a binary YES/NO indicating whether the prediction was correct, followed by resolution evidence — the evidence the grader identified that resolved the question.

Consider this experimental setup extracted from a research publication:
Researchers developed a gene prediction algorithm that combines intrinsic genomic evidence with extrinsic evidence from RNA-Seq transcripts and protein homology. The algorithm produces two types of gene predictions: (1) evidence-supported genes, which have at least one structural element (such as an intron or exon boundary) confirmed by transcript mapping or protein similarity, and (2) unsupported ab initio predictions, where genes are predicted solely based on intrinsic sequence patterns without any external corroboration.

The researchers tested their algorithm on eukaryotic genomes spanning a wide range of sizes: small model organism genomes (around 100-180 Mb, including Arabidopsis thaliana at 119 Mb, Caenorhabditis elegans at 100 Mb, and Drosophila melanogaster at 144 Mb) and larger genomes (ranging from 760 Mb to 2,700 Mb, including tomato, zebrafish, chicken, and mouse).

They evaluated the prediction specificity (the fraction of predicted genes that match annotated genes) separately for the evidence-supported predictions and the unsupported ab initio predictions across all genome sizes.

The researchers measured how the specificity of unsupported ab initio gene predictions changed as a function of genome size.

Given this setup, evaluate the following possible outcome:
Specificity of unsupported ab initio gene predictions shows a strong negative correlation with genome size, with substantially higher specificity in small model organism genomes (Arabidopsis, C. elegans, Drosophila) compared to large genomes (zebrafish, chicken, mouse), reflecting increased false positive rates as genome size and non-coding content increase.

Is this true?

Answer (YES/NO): YES